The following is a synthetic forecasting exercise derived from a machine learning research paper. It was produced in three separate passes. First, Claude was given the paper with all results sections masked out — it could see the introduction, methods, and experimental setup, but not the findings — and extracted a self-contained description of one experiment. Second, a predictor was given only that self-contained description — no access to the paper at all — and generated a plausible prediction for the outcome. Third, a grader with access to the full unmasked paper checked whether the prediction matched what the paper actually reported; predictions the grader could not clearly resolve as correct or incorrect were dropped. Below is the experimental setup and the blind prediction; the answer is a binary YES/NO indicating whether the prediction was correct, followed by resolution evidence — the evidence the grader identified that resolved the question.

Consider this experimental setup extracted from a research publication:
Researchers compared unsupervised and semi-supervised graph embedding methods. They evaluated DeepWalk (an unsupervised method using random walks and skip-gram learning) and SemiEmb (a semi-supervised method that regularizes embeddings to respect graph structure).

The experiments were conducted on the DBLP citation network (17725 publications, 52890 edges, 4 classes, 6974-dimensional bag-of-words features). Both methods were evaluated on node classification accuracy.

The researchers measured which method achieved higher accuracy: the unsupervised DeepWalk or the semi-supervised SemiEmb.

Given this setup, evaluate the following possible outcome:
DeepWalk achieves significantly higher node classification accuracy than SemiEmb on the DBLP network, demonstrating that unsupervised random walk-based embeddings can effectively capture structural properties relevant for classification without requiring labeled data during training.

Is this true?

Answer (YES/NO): NO